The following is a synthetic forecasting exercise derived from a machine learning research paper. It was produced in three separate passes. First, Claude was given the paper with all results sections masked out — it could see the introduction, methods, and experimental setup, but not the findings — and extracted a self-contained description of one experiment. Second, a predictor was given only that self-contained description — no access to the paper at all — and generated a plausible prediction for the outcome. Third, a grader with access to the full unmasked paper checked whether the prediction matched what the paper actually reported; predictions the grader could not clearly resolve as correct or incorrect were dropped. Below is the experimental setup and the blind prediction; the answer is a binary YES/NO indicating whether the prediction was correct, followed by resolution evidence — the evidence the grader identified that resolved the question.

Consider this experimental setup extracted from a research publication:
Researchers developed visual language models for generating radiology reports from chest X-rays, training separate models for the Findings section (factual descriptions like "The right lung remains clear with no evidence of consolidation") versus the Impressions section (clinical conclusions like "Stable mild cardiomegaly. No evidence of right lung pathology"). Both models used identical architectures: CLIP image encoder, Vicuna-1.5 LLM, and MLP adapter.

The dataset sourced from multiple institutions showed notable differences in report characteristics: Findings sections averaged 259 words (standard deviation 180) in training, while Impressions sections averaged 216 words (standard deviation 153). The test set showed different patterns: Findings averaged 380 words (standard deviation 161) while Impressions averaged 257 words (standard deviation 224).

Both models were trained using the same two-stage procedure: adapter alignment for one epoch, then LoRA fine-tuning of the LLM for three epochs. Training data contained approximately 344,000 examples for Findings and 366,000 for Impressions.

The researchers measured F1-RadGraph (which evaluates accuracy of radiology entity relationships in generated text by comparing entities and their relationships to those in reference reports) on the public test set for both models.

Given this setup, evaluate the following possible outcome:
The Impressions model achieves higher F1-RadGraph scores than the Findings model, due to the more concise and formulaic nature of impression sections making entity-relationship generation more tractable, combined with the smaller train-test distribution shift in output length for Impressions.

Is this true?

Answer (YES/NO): NO